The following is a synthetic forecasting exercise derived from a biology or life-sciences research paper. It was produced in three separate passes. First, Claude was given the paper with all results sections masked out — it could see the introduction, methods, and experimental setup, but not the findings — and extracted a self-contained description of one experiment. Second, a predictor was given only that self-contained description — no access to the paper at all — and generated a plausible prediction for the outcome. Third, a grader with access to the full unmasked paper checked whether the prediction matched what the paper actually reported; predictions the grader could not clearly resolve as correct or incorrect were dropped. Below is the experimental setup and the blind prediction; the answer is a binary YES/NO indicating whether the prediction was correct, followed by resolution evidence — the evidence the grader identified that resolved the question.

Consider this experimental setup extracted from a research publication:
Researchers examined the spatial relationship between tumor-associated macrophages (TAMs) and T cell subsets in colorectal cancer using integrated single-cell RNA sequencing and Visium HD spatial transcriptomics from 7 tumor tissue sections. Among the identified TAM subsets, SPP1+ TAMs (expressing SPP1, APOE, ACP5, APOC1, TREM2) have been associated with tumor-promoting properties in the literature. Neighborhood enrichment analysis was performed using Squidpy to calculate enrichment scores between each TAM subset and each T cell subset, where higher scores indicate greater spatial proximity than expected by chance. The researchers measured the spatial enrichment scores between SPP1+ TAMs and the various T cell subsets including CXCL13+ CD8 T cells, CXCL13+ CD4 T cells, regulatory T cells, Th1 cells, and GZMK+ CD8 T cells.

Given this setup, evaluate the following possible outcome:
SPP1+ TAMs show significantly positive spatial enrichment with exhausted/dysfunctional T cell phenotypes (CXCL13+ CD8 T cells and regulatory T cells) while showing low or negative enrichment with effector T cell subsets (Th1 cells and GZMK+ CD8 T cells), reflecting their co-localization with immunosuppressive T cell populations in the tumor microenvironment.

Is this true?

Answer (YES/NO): NO